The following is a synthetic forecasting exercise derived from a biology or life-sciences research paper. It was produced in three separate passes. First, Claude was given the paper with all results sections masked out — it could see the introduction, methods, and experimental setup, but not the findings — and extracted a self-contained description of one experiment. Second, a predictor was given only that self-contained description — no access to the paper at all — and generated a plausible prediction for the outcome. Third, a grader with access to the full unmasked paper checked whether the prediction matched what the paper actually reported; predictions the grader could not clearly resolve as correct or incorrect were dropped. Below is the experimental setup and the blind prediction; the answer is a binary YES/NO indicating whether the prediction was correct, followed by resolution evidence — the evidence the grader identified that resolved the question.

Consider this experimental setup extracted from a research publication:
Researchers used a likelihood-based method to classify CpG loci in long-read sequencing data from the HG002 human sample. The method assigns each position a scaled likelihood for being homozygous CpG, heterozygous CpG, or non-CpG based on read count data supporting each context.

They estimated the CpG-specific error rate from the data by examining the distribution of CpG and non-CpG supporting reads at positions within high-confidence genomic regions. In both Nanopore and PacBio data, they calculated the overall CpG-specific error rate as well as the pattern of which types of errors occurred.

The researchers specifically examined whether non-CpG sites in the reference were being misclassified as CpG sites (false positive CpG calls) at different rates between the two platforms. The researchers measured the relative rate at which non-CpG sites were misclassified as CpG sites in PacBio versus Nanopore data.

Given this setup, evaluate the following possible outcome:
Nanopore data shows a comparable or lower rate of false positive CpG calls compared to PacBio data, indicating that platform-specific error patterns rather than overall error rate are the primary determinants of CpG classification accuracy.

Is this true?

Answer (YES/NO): NO